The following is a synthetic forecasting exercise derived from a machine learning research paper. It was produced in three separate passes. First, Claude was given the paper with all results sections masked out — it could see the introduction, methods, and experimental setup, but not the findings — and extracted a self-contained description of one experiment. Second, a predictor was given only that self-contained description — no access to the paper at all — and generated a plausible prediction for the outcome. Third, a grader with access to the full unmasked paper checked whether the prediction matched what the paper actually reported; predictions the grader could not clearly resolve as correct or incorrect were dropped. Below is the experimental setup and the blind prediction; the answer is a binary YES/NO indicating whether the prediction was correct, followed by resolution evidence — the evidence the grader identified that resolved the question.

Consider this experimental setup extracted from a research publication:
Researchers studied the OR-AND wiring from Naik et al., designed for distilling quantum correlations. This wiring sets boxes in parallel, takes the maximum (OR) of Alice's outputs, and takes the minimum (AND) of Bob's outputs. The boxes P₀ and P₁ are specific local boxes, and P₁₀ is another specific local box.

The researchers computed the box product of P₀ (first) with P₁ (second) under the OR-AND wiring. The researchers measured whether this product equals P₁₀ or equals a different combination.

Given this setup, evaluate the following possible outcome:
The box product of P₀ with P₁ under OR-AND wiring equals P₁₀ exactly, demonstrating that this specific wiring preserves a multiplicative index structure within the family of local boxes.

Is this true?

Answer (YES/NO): YES